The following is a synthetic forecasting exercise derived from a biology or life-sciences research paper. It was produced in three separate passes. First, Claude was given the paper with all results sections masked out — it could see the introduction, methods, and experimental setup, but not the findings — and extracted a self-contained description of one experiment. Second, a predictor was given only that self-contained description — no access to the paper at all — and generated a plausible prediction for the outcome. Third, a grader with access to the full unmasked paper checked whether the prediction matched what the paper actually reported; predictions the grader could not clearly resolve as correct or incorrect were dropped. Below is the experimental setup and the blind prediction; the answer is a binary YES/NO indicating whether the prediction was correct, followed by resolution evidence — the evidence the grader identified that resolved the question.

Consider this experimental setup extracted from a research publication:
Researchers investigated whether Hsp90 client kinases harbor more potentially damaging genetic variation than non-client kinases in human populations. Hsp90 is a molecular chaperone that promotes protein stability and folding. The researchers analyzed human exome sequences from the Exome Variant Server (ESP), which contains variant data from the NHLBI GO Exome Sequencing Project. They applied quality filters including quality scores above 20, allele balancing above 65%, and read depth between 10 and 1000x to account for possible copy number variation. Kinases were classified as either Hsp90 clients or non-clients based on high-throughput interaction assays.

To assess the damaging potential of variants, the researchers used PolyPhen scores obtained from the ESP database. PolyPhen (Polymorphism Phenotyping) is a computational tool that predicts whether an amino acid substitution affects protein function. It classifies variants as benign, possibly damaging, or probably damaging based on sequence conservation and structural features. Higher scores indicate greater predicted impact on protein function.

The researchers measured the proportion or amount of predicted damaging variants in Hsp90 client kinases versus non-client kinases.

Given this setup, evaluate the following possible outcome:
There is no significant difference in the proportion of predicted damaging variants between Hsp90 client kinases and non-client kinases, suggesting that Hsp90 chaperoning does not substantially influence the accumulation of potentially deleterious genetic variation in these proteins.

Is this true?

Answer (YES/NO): NO